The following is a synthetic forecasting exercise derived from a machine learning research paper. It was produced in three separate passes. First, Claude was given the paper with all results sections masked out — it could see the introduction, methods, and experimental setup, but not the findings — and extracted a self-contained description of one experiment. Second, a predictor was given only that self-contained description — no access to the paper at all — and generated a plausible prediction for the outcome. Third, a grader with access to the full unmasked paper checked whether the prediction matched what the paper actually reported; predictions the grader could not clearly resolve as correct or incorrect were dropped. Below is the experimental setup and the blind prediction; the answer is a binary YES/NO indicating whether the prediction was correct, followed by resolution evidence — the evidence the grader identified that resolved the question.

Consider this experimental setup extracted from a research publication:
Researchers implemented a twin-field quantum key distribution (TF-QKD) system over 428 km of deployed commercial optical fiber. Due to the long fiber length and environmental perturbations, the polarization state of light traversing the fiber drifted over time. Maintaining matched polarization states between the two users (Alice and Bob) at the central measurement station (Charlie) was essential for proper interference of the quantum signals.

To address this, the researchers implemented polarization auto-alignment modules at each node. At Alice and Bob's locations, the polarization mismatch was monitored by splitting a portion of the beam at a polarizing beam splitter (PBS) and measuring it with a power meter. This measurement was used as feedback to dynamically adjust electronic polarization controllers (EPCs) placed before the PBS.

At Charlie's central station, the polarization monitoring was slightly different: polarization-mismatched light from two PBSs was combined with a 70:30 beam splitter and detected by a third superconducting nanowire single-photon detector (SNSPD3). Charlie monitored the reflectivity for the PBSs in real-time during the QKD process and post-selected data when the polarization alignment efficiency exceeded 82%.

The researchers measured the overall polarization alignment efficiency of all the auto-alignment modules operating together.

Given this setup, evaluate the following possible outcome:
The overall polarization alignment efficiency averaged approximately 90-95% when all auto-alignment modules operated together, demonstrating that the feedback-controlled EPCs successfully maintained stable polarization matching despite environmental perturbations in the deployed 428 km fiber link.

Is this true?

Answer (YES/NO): YES